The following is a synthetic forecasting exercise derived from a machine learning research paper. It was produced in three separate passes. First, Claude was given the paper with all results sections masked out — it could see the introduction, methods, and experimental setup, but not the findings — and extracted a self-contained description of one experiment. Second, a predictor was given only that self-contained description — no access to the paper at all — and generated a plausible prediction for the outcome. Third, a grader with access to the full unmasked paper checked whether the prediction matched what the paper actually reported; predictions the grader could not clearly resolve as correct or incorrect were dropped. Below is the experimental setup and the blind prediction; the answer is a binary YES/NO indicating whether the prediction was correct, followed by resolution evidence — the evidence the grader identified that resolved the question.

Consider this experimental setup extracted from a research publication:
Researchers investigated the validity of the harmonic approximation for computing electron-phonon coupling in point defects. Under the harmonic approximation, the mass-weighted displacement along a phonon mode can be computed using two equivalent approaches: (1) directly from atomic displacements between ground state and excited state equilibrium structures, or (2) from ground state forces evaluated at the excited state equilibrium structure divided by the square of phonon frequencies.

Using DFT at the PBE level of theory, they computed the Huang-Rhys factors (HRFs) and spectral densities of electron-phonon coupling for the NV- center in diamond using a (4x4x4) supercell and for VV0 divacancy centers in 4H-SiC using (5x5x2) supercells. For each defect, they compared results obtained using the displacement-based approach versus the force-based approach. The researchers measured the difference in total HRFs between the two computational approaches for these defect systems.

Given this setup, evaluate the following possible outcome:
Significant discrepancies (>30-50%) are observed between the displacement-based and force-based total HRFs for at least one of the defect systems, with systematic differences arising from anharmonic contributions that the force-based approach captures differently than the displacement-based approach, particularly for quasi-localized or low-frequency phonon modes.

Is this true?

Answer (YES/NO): NO